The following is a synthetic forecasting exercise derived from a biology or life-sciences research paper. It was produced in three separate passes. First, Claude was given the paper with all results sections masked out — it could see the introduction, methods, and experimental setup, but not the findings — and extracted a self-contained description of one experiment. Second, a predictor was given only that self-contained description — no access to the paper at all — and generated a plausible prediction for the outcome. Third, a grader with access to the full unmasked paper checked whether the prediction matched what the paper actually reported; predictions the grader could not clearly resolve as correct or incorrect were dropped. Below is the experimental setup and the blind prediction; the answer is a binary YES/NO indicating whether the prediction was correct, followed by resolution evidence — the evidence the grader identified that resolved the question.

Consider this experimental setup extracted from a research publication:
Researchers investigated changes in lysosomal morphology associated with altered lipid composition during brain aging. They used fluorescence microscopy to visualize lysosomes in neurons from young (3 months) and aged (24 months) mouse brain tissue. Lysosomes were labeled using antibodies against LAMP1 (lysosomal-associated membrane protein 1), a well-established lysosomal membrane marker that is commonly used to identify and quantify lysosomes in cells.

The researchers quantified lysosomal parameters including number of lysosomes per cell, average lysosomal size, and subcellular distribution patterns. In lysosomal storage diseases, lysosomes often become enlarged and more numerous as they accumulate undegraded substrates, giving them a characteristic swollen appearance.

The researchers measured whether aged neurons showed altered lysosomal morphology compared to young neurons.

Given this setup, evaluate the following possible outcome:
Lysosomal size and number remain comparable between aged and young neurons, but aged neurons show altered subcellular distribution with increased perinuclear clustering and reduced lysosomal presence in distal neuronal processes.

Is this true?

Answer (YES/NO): NO